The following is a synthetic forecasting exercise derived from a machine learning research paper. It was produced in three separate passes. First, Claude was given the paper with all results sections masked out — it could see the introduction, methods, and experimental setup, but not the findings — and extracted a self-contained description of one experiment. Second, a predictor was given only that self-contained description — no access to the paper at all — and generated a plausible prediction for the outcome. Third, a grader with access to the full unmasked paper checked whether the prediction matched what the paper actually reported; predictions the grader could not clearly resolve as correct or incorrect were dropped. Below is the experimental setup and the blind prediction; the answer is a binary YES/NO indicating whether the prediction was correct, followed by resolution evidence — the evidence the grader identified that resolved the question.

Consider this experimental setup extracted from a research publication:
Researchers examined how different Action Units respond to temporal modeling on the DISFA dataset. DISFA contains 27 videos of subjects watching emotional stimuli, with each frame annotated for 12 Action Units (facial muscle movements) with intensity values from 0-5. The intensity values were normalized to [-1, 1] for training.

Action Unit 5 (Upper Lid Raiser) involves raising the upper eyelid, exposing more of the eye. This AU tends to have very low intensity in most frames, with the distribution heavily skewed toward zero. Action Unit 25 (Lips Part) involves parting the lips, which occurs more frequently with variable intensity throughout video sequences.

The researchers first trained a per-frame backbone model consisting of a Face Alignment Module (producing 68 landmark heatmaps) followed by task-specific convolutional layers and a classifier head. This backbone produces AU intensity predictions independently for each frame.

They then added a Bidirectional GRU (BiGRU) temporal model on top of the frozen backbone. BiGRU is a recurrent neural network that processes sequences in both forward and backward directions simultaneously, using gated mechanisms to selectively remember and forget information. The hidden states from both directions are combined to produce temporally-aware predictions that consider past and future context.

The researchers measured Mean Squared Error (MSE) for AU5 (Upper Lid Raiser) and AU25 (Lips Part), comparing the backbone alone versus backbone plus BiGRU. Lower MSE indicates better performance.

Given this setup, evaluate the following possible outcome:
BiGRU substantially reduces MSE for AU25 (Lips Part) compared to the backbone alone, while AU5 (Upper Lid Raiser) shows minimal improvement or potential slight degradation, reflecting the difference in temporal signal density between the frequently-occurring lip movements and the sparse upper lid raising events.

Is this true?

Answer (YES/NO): NO